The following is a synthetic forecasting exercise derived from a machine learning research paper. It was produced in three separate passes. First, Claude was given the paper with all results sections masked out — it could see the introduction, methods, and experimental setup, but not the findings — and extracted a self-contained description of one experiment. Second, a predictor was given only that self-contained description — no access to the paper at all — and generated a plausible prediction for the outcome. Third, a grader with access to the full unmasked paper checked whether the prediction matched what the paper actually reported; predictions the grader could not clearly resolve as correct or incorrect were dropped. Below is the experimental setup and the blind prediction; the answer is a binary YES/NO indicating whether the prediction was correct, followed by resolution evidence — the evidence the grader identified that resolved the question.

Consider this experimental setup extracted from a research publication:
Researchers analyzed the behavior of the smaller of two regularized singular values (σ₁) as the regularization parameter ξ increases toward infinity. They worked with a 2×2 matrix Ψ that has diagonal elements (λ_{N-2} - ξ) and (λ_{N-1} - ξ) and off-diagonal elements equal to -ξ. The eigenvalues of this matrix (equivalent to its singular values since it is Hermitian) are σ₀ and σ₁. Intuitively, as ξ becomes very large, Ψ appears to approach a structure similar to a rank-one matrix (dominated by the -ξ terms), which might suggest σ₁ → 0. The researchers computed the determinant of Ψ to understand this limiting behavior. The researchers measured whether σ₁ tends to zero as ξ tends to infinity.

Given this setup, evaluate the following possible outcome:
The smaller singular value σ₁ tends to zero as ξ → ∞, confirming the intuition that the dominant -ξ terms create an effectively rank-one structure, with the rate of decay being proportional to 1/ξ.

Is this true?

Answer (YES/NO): NO